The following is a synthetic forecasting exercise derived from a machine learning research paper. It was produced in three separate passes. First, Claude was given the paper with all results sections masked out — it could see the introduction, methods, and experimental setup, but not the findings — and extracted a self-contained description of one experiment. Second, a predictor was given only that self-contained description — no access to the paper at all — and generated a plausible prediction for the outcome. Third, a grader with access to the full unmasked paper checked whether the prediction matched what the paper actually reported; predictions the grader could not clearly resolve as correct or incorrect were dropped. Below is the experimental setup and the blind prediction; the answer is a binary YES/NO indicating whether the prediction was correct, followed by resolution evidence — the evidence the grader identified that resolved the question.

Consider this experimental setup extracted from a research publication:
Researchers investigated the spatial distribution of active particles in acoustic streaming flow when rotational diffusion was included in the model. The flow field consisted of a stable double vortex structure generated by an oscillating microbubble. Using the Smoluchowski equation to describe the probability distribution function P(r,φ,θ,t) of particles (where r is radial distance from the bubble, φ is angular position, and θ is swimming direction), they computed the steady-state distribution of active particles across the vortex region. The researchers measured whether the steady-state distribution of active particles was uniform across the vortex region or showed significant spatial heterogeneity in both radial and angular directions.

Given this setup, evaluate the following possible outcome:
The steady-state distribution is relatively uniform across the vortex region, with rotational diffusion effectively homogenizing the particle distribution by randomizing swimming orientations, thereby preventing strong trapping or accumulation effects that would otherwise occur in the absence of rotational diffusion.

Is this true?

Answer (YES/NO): NO